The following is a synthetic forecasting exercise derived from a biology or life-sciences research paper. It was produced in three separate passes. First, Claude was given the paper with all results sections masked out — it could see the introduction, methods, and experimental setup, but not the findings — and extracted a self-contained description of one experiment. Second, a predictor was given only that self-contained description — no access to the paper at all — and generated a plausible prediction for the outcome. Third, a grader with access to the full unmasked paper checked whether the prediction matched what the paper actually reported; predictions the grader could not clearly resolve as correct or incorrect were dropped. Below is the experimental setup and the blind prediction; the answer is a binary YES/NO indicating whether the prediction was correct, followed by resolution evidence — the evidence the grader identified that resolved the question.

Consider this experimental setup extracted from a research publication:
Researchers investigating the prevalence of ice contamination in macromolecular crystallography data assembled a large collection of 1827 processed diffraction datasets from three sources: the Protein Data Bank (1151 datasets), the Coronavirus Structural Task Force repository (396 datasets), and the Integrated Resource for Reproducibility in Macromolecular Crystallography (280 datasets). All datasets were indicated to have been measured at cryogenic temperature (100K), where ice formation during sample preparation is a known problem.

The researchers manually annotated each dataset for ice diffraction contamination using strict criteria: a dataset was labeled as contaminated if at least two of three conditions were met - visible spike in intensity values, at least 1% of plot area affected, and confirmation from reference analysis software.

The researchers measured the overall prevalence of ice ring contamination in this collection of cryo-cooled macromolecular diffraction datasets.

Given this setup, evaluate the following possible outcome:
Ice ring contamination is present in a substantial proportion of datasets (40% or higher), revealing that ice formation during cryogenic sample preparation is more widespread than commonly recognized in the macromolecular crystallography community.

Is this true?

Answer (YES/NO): NO